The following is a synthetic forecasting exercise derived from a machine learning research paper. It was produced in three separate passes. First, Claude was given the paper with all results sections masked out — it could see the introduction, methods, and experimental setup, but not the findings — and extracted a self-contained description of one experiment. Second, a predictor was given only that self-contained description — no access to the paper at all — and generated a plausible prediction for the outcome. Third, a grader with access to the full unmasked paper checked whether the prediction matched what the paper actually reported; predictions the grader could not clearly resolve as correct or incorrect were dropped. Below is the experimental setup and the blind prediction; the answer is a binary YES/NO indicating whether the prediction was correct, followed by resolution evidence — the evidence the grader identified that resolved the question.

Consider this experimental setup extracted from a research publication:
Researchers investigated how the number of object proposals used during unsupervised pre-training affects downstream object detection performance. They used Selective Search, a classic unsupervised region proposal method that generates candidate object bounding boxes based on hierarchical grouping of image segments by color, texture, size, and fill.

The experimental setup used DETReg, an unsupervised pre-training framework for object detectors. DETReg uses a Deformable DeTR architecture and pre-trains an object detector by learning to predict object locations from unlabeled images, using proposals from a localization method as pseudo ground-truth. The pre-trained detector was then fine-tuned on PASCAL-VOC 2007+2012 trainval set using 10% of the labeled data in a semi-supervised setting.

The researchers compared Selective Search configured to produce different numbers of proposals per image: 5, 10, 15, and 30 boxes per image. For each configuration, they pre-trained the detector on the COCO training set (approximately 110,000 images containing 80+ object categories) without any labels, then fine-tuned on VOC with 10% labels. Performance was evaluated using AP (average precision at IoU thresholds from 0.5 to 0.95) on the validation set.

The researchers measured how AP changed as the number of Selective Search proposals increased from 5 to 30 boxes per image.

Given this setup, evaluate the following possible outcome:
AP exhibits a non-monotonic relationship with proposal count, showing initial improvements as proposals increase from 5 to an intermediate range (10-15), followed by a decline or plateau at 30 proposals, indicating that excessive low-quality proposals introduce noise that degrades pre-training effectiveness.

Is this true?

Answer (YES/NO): YES